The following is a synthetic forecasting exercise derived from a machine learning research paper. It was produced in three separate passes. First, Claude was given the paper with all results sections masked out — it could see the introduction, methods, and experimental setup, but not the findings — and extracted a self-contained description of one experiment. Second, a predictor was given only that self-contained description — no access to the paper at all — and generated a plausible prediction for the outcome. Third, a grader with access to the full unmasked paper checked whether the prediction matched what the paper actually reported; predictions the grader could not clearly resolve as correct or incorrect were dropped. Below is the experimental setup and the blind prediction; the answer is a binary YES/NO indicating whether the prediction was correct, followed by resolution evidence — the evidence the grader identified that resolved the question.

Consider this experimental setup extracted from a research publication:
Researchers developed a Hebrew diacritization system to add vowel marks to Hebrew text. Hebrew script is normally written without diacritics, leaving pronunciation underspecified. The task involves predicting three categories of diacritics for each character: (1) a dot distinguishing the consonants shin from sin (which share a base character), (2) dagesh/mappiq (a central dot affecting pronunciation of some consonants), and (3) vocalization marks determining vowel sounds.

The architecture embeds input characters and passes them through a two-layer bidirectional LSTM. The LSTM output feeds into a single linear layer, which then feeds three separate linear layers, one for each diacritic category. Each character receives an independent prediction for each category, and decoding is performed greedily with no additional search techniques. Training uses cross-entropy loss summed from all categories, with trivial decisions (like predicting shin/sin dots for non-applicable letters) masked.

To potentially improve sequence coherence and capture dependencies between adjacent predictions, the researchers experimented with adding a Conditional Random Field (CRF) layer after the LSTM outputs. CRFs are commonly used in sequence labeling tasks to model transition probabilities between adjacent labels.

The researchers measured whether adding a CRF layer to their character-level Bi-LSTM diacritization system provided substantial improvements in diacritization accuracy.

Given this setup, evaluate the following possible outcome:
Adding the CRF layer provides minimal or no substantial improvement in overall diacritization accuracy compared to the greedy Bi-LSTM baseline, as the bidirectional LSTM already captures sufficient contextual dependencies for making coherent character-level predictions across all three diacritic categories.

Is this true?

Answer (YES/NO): YES